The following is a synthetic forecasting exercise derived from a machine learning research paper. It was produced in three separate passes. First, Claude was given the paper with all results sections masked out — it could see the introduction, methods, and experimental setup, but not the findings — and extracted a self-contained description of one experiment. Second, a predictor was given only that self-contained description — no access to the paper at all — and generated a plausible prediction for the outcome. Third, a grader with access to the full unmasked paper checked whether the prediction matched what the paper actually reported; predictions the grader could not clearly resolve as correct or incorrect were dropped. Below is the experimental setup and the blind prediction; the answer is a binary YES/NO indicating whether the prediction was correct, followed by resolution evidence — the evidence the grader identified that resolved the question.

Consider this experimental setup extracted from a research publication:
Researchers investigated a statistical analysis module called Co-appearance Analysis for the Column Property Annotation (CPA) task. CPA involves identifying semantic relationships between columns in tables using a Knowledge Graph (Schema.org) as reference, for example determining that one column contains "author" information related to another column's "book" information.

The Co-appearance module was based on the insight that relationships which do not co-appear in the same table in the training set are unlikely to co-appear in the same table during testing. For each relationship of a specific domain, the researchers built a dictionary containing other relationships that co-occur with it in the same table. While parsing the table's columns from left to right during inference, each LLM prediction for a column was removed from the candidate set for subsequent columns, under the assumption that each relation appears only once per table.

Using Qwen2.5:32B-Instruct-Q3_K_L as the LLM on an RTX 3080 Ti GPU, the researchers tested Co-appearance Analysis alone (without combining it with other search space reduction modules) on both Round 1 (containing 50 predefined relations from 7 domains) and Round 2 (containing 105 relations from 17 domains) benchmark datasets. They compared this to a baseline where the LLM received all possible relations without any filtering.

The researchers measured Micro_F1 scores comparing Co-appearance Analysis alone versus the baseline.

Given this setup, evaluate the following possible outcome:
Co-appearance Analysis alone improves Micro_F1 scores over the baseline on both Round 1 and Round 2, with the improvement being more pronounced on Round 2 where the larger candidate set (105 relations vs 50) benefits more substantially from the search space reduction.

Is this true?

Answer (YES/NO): NO